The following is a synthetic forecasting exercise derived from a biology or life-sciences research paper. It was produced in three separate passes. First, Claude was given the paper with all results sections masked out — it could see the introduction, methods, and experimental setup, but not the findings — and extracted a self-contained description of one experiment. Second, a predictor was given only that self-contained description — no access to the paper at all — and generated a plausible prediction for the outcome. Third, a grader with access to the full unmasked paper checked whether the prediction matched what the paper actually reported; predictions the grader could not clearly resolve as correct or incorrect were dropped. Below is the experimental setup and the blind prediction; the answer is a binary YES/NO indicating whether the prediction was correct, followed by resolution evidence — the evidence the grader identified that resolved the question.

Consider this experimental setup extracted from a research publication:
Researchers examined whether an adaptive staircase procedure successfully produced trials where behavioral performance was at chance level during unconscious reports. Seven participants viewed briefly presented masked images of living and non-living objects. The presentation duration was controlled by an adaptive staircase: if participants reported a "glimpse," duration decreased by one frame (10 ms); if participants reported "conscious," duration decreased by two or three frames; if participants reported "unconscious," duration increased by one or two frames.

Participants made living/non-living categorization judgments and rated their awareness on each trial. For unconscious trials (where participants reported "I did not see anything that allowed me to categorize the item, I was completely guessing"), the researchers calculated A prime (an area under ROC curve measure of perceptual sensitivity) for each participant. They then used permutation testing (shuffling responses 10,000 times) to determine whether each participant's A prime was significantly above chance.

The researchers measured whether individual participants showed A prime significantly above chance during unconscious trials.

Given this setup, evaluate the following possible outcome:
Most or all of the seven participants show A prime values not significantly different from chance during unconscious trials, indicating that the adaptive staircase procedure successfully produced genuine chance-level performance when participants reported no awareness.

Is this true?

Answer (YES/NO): YES